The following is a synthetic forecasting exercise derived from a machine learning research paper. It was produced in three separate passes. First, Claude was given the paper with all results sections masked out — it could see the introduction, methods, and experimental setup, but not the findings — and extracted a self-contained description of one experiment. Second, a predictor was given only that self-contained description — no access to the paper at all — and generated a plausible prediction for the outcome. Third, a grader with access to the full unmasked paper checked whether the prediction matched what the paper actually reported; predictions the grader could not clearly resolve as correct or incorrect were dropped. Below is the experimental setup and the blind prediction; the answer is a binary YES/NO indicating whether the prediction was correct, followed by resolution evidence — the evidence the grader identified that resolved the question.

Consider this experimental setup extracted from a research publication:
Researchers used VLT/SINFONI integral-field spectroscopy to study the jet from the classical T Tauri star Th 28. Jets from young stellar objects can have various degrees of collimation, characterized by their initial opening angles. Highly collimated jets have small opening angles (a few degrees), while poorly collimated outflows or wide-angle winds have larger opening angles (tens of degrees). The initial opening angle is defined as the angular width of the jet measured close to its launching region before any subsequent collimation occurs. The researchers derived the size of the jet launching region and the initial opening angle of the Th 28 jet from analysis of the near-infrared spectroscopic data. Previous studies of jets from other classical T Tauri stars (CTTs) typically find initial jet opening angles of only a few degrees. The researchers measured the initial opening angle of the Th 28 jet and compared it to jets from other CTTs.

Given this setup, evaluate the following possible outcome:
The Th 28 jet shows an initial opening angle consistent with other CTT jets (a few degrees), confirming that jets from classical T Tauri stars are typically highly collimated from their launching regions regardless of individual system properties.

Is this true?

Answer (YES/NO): NO